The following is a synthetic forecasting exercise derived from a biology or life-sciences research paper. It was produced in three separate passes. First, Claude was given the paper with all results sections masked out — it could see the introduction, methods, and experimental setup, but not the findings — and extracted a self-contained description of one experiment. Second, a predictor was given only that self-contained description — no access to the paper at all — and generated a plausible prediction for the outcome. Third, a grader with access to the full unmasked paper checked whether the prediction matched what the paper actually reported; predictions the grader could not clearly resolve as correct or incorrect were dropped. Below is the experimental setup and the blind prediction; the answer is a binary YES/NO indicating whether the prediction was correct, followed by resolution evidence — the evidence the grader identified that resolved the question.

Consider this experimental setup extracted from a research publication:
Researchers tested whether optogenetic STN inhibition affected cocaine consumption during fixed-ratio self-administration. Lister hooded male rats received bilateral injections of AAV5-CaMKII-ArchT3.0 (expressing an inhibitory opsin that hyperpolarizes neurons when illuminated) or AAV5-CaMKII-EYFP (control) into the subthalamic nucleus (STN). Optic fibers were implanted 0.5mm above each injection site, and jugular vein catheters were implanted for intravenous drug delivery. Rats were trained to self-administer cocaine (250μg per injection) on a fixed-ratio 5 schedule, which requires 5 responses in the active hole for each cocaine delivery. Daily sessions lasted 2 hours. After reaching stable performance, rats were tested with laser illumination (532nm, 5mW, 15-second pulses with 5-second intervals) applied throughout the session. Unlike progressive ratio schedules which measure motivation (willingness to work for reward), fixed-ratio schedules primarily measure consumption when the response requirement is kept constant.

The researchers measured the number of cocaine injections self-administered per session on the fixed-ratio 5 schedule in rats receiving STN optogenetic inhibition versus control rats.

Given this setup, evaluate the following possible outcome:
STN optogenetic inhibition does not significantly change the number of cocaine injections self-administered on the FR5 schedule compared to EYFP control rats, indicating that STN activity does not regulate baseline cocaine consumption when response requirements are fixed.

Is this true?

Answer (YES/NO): NO